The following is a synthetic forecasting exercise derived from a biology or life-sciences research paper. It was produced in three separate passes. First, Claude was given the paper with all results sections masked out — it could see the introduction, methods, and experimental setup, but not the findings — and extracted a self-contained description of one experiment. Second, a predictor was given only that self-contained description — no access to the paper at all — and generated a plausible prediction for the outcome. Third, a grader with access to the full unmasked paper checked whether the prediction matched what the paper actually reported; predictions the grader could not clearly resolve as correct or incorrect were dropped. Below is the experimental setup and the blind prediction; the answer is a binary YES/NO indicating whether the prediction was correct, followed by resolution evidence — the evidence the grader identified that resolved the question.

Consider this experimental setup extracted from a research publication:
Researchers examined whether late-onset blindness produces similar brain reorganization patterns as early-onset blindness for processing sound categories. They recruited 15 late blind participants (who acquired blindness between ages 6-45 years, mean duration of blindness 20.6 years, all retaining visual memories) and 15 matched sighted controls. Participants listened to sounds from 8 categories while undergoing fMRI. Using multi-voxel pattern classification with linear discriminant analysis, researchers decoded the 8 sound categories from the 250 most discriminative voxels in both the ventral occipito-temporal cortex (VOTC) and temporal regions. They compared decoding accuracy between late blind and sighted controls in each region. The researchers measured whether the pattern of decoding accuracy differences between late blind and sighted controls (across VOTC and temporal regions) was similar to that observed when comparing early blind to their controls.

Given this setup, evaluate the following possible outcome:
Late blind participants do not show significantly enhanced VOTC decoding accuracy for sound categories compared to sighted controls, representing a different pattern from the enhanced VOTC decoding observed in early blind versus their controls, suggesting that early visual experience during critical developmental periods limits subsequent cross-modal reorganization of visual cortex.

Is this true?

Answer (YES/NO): NO